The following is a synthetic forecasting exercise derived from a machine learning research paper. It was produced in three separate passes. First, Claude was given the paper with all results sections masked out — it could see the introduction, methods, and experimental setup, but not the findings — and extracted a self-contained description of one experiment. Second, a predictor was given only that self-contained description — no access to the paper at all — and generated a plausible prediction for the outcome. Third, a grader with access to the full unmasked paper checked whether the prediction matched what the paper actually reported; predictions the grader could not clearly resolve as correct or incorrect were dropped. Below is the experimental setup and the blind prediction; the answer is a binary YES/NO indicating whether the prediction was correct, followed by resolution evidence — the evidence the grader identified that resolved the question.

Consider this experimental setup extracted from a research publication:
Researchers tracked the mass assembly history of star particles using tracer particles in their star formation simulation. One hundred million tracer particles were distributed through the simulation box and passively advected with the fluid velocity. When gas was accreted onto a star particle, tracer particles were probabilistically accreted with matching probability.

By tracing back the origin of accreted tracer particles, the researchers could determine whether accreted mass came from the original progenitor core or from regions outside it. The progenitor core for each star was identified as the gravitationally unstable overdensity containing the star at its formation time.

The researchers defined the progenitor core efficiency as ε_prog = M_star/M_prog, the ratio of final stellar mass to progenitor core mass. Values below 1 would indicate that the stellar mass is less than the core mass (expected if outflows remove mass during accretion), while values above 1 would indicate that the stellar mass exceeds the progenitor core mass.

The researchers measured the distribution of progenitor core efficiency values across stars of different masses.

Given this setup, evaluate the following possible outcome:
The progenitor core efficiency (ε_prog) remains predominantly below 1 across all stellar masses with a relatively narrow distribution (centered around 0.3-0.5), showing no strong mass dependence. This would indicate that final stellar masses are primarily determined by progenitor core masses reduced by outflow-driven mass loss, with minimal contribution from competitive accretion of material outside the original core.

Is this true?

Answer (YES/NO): NO